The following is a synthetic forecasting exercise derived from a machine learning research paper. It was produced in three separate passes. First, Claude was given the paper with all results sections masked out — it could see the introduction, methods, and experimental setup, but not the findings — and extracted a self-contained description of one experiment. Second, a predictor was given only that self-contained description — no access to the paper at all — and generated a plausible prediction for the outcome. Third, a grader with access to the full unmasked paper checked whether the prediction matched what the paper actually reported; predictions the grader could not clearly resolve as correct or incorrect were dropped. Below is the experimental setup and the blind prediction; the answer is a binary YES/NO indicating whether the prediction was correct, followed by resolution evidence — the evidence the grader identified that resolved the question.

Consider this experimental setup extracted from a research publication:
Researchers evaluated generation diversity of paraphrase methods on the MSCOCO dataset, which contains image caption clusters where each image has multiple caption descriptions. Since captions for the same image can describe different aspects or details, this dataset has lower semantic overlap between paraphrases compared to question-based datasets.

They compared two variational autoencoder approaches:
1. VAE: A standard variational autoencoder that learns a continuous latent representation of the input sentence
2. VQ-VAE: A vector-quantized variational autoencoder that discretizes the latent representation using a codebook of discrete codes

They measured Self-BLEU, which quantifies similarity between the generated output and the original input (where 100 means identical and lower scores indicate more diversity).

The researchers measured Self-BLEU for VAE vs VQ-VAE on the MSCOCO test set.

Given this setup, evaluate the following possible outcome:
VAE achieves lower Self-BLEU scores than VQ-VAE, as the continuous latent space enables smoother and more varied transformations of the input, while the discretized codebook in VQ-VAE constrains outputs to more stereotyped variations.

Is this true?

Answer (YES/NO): NO